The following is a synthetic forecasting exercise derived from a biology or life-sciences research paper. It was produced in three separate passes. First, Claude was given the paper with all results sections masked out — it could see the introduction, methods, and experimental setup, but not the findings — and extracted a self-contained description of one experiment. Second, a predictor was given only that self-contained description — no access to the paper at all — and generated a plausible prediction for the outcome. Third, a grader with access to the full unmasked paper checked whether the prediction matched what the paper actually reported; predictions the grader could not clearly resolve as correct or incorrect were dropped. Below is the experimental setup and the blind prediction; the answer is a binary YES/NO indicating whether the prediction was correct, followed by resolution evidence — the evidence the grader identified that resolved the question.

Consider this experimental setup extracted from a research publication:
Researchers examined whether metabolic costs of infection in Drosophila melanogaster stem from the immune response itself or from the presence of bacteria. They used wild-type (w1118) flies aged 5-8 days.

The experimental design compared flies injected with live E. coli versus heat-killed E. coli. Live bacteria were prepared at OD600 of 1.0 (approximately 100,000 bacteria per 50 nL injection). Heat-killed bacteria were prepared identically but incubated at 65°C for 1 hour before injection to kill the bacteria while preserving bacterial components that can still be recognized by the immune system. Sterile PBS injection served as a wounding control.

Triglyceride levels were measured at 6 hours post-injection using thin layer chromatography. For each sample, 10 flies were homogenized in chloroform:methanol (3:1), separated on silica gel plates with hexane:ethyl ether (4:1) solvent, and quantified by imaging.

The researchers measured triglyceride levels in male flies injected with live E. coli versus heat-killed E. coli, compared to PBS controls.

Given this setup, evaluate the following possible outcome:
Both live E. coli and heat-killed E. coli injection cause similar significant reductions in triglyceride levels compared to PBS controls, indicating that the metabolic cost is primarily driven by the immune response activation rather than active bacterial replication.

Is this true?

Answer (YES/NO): NO